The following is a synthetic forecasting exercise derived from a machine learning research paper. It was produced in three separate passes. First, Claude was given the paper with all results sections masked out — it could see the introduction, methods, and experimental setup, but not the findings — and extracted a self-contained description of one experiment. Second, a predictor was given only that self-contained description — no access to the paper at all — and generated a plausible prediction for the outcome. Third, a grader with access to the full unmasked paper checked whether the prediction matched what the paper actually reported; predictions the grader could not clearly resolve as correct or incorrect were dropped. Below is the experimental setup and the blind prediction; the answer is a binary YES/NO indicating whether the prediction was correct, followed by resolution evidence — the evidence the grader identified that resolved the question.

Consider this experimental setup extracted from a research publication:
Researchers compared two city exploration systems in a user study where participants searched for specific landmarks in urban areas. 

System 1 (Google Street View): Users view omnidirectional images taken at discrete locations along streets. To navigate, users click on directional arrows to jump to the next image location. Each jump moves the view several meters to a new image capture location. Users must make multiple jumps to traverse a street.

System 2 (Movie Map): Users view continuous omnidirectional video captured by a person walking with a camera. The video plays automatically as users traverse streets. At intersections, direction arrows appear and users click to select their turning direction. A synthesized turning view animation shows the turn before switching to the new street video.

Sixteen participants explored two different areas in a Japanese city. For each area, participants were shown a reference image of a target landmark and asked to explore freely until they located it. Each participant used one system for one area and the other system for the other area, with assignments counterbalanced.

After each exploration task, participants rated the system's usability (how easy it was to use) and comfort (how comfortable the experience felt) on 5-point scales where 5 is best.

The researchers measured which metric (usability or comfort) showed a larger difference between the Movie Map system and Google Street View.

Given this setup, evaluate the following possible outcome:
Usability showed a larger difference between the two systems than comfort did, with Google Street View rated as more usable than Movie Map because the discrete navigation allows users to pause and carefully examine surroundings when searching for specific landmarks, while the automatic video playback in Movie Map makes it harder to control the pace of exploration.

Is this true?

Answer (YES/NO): NO